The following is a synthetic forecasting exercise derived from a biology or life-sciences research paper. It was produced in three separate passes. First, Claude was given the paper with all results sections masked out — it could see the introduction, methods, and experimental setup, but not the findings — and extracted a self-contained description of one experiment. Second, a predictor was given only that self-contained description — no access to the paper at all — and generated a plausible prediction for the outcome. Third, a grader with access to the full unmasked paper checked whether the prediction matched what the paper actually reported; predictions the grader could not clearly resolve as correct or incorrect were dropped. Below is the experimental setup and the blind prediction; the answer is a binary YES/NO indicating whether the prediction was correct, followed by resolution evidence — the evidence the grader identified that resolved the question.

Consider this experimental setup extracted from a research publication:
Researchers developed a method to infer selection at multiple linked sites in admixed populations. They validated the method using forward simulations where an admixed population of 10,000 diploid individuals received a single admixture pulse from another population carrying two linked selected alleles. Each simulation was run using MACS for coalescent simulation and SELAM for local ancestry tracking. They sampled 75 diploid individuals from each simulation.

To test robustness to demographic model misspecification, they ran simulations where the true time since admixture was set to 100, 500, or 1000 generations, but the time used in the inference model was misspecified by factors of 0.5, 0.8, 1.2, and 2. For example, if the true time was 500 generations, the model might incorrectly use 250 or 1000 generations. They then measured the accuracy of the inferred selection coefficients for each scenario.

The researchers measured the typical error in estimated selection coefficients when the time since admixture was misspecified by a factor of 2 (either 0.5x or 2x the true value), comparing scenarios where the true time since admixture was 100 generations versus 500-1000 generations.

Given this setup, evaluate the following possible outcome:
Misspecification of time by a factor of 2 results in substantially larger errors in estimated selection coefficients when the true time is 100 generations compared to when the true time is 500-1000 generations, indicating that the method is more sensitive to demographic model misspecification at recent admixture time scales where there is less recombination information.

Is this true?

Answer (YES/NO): YES